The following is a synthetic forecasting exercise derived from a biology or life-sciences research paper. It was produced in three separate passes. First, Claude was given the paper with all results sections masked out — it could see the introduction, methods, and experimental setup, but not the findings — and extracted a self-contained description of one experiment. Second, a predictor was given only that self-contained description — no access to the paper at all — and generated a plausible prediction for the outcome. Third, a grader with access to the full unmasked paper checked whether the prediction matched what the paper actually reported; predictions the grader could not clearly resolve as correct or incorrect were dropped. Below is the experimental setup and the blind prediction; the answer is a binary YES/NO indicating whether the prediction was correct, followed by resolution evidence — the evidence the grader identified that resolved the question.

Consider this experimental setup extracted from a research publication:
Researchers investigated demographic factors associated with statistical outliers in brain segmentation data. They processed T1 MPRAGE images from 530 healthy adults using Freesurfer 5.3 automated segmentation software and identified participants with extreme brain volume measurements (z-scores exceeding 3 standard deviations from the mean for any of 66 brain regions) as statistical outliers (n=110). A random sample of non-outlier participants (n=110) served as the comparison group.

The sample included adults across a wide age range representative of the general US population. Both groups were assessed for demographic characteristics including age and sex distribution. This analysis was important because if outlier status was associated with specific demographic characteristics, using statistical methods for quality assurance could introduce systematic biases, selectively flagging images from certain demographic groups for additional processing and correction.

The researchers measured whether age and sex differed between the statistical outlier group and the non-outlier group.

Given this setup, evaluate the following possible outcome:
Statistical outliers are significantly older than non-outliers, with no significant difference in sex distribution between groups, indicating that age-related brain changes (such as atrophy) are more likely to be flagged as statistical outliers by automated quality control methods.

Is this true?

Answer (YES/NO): NO